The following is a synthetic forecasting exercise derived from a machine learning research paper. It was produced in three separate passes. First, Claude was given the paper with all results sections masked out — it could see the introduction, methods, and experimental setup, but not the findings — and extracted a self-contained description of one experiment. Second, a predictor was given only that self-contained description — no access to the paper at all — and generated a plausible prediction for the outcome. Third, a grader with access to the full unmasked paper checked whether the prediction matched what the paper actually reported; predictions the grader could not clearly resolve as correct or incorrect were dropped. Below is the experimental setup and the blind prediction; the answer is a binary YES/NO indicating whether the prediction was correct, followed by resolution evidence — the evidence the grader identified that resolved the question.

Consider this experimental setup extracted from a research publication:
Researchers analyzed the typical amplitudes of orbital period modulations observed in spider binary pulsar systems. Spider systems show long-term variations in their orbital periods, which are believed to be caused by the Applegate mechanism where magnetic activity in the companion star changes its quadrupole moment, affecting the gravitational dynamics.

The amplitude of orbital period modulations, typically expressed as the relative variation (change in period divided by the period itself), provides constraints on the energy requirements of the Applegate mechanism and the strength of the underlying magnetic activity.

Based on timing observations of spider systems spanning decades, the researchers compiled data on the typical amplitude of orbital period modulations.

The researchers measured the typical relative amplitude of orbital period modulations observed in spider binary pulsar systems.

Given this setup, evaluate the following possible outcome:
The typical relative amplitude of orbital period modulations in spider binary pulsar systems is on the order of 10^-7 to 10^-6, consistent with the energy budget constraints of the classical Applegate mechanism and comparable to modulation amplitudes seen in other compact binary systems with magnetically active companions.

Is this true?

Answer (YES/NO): NO